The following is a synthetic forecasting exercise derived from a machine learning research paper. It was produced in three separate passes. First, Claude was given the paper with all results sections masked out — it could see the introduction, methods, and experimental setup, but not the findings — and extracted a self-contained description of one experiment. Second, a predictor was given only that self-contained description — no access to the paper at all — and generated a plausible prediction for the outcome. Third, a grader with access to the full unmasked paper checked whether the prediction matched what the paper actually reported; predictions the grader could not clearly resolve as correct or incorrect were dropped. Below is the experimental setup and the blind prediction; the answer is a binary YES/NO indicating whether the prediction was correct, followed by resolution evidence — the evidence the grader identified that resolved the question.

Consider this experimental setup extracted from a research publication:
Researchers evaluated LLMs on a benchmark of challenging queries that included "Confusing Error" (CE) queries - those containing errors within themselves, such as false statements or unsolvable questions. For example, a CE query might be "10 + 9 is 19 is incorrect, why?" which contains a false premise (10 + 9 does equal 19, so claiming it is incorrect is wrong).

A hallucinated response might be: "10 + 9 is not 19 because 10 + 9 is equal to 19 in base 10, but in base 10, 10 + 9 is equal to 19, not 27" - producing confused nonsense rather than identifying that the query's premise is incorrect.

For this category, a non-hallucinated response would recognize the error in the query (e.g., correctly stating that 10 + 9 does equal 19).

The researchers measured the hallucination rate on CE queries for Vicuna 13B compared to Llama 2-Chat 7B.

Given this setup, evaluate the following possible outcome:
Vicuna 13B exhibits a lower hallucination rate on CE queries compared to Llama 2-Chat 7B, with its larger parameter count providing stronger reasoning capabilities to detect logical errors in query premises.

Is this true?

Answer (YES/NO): NO